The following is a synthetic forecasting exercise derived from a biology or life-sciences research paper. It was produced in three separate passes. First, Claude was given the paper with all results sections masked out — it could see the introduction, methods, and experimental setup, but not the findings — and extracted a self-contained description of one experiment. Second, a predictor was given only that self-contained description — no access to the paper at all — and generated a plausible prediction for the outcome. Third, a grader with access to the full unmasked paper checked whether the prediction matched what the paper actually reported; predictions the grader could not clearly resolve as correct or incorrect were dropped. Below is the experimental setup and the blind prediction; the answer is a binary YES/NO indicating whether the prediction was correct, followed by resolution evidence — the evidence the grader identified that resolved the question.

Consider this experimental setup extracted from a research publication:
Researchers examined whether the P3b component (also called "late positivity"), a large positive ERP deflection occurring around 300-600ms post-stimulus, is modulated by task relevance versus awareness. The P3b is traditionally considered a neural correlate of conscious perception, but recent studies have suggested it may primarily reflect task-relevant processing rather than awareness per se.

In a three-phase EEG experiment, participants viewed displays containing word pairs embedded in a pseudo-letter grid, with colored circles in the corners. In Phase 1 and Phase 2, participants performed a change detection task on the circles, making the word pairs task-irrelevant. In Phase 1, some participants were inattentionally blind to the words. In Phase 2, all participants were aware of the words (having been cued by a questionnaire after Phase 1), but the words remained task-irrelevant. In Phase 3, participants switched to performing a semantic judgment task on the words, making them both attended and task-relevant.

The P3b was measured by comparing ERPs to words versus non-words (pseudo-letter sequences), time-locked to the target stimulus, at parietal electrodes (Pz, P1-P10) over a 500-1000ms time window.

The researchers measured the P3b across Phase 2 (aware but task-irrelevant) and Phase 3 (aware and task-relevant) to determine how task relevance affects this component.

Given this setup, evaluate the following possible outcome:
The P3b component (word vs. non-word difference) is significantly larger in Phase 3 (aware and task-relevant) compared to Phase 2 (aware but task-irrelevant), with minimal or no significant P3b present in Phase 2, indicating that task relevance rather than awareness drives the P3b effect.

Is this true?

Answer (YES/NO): YES